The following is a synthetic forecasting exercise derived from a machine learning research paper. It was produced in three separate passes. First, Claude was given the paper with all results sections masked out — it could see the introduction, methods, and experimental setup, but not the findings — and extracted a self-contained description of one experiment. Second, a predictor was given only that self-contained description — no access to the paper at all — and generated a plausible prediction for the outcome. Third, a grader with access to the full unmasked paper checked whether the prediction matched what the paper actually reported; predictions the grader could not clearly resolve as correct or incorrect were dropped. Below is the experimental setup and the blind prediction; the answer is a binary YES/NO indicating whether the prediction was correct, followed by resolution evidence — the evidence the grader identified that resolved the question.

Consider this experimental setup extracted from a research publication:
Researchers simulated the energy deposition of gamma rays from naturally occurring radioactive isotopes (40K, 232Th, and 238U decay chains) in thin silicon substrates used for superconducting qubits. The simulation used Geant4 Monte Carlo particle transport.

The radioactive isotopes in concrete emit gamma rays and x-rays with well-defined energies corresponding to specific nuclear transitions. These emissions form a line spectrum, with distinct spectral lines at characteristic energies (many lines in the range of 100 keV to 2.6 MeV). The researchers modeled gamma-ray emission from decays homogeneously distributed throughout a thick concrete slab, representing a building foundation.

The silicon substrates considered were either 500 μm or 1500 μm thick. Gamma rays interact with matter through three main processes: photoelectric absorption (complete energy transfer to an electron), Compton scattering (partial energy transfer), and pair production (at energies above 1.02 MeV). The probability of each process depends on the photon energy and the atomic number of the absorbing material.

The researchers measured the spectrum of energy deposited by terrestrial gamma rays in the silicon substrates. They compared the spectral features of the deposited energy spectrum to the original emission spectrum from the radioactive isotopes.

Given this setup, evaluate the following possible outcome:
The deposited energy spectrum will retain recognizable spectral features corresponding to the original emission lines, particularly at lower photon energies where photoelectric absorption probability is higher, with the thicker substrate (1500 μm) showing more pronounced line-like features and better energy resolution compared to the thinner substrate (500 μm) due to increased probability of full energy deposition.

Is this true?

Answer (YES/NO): NO